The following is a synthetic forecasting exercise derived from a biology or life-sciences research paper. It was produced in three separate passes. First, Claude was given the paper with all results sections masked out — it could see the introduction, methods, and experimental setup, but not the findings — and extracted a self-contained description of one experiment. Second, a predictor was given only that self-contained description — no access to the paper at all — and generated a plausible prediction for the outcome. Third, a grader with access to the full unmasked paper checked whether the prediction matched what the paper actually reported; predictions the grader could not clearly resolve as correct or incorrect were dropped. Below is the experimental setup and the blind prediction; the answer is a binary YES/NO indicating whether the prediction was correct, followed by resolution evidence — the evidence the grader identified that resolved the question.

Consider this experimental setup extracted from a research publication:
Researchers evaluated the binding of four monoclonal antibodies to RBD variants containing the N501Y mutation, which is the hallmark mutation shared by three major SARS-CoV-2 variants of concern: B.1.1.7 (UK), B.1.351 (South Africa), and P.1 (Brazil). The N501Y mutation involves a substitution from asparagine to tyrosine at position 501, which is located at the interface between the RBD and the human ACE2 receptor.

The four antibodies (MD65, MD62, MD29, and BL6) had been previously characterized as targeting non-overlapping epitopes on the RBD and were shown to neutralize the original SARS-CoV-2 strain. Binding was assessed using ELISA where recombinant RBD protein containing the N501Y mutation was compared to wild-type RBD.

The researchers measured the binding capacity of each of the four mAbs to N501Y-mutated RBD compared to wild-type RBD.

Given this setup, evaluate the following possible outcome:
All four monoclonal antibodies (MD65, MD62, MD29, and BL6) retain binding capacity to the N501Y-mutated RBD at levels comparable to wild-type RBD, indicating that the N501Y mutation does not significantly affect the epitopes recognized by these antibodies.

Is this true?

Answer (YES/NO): YES